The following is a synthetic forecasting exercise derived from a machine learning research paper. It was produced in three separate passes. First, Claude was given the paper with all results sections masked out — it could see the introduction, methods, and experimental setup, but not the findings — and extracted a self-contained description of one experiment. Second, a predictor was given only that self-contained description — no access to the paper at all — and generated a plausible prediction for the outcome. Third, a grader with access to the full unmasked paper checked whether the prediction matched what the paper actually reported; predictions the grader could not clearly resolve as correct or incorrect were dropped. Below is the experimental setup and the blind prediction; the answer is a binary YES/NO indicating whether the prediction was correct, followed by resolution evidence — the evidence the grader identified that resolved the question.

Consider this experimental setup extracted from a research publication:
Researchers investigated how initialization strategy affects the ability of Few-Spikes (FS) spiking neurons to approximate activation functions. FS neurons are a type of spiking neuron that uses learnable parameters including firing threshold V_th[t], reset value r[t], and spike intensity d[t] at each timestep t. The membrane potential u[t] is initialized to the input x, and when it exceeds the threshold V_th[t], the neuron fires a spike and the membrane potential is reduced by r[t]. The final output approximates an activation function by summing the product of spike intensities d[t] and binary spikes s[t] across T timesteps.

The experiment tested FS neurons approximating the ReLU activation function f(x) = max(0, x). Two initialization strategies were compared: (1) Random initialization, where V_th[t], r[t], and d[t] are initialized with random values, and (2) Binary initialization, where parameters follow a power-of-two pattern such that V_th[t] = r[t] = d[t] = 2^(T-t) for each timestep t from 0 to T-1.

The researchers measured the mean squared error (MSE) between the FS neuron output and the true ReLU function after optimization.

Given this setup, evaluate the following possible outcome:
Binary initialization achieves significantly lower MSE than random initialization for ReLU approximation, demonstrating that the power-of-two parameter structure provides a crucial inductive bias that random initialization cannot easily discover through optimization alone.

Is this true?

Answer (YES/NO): YES